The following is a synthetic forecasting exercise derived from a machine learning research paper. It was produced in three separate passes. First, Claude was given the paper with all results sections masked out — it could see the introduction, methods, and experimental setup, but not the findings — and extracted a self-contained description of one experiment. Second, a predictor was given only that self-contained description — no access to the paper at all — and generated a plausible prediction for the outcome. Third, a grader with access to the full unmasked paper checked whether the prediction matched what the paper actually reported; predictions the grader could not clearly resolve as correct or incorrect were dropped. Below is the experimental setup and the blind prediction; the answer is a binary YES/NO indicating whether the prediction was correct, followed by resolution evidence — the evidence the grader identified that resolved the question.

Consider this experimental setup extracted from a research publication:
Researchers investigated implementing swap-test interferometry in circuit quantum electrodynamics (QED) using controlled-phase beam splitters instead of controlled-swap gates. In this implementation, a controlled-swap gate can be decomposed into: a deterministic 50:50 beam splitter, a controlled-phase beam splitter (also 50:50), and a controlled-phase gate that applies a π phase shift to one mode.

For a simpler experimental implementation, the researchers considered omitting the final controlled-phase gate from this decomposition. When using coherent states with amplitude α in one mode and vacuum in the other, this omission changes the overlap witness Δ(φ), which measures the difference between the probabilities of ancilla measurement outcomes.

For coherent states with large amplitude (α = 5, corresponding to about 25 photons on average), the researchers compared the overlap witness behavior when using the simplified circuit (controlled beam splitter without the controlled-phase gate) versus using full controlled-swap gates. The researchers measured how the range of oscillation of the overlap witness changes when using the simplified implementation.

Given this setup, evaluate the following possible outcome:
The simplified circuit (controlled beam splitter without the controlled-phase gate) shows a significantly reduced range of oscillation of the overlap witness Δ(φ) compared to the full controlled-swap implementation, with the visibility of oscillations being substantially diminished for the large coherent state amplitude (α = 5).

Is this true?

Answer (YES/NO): YES